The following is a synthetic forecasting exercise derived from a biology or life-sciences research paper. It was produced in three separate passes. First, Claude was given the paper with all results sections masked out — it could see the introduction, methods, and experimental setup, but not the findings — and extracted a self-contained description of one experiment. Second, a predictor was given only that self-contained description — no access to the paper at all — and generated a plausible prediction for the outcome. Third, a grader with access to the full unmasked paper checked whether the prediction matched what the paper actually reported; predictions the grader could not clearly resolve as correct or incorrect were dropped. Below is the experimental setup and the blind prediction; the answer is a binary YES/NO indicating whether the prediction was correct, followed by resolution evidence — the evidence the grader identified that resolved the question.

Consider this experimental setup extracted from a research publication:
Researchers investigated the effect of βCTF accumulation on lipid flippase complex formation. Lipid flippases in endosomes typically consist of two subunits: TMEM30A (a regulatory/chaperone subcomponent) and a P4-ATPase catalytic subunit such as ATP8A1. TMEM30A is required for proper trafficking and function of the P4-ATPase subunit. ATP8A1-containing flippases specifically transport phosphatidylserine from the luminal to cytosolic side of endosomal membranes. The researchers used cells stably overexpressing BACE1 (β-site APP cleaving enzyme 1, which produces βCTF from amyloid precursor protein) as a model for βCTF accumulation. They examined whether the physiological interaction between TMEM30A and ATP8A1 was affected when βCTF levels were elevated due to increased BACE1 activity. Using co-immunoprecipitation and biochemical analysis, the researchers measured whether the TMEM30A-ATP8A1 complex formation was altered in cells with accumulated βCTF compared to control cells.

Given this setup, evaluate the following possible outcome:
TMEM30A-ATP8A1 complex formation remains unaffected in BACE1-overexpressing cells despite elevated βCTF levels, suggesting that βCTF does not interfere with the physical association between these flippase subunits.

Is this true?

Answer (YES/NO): NO